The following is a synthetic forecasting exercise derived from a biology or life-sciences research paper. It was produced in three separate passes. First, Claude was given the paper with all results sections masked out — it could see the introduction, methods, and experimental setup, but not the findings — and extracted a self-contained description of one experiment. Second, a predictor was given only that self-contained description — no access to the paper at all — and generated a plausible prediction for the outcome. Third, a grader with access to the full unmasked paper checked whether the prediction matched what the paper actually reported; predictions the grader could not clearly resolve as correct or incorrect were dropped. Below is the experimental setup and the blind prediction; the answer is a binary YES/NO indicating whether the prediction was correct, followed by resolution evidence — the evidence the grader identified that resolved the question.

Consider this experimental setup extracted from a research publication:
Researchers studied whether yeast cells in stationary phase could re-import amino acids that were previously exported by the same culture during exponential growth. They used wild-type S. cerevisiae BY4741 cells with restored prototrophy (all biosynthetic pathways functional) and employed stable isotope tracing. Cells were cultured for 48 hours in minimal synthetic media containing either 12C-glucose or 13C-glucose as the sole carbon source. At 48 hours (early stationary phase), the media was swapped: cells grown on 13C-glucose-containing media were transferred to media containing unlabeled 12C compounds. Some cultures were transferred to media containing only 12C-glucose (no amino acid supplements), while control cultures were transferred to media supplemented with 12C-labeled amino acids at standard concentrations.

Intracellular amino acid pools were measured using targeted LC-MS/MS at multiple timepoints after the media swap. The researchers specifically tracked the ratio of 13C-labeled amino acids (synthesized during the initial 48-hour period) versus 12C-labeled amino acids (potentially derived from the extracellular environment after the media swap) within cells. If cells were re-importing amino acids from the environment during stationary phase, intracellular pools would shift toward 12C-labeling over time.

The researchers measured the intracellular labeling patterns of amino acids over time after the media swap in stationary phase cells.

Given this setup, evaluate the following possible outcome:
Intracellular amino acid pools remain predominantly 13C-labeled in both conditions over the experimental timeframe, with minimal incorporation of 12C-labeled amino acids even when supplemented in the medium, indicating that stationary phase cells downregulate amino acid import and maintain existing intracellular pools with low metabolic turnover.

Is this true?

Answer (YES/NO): NO